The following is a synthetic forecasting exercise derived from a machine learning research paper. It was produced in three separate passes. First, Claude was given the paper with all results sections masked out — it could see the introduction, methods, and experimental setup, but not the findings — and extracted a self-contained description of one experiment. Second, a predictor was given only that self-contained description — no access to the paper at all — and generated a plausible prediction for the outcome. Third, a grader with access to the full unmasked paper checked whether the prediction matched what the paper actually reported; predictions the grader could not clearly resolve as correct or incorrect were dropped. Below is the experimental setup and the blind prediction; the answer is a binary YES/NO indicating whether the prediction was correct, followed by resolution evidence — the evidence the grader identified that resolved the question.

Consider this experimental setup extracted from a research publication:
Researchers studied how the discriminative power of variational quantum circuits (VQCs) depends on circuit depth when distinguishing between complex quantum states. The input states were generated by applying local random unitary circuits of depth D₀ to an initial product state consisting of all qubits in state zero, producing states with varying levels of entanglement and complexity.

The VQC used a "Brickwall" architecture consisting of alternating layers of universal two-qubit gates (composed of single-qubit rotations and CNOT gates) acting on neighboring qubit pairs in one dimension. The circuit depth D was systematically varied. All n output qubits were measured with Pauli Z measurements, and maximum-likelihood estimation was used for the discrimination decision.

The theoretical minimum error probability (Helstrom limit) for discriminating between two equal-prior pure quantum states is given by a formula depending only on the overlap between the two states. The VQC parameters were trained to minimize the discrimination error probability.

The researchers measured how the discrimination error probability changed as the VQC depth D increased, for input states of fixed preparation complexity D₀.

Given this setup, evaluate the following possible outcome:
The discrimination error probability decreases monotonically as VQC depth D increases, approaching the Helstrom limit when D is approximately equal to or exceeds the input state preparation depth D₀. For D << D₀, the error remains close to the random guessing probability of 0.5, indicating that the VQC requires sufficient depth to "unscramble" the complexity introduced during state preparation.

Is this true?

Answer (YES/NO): NO